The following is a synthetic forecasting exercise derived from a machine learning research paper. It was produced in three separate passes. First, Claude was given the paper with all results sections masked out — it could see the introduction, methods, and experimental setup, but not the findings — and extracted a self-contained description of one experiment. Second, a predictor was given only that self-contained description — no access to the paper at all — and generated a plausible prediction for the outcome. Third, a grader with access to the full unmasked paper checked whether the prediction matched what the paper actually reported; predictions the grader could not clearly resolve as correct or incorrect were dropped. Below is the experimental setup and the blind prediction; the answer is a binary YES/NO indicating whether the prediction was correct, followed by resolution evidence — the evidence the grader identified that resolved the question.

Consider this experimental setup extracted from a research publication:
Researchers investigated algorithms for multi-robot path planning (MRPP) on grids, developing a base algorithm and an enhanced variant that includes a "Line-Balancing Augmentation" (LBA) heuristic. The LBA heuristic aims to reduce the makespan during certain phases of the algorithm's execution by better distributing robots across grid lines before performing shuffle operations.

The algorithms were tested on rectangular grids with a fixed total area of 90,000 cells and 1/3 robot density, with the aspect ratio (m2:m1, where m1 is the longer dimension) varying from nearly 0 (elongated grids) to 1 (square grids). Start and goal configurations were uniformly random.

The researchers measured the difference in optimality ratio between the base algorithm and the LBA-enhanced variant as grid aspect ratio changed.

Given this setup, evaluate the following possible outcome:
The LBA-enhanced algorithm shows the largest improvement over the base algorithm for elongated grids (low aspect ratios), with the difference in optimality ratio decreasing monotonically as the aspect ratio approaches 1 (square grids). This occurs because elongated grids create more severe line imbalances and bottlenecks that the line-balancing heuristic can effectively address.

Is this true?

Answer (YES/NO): YES